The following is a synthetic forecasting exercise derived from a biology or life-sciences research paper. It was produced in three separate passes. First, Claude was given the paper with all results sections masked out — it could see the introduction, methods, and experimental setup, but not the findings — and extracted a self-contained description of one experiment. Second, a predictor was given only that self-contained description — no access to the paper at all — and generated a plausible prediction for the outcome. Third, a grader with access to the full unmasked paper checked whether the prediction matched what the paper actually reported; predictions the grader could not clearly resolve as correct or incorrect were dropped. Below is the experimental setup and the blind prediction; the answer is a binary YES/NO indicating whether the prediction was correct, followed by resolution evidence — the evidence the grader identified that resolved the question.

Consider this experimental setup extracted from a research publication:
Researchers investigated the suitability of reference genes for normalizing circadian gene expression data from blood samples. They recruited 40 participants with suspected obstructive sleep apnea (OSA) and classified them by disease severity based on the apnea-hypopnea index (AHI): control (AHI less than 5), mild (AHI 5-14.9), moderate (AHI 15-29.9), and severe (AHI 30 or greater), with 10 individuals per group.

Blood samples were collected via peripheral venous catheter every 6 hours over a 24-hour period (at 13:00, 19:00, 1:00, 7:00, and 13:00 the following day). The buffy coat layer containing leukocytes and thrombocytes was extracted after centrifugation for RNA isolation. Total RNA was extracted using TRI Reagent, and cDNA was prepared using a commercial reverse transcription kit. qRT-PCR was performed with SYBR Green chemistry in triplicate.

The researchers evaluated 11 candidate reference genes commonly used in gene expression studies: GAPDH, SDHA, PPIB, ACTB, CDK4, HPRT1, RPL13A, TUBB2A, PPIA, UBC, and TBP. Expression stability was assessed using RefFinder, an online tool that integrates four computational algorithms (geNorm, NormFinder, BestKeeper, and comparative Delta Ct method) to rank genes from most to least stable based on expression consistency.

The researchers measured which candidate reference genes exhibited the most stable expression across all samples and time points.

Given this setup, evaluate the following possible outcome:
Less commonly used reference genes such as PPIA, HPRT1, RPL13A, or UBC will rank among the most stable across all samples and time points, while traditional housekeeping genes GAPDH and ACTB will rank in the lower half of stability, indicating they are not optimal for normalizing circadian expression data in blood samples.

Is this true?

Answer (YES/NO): NO